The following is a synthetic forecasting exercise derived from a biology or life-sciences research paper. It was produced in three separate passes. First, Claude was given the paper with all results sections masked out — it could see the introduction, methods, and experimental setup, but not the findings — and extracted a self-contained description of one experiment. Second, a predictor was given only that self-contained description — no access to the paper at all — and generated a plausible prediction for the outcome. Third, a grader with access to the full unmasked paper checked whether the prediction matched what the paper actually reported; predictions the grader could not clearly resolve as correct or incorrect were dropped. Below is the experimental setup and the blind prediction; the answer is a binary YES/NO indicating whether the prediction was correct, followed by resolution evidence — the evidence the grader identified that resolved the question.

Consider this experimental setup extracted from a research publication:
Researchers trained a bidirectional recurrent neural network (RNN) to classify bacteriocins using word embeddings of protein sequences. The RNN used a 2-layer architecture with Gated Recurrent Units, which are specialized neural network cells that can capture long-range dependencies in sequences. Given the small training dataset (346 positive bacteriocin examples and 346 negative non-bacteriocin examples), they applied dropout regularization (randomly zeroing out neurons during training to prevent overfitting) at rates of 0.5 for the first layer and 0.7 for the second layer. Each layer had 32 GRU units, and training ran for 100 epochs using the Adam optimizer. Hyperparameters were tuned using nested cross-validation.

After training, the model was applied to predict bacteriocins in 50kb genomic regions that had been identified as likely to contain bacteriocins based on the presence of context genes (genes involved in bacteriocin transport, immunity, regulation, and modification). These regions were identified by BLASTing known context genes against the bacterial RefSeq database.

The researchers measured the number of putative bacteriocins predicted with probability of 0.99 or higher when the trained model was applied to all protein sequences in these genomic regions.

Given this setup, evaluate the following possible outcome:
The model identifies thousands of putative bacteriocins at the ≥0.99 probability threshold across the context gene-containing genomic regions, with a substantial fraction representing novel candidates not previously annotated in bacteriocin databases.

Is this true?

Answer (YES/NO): NO